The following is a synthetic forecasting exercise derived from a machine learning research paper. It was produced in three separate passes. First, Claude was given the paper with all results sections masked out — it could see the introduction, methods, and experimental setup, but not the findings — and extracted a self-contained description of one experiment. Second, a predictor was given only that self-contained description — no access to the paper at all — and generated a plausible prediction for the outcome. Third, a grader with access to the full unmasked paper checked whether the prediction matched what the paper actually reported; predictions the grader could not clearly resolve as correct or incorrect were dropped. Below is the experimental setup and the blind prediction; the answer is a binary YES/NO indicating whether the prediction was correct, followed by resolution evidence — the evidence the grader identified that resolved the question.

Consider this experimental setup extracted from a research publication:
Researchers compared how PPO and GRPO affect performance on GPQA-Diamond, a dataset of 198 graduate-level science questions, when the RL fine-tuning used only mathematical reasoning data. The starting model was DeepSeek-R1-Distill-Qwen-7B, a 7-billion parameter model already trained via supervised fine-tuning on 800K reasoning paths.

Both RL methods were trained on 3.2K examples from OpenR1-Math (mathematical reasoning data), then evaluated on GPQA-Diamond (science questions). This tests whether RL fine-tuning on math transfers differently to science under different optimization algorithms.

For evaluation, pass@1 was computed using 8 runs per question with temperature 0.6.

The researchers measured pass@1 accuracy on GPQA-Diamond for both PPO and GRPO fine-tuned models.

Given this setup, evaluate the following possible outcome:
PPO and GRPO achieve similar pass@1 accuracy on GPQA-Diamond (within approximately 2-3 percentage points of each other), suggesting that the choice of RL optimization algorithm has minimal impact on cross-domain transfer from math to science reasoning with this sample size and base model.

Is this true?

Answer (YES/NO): YES